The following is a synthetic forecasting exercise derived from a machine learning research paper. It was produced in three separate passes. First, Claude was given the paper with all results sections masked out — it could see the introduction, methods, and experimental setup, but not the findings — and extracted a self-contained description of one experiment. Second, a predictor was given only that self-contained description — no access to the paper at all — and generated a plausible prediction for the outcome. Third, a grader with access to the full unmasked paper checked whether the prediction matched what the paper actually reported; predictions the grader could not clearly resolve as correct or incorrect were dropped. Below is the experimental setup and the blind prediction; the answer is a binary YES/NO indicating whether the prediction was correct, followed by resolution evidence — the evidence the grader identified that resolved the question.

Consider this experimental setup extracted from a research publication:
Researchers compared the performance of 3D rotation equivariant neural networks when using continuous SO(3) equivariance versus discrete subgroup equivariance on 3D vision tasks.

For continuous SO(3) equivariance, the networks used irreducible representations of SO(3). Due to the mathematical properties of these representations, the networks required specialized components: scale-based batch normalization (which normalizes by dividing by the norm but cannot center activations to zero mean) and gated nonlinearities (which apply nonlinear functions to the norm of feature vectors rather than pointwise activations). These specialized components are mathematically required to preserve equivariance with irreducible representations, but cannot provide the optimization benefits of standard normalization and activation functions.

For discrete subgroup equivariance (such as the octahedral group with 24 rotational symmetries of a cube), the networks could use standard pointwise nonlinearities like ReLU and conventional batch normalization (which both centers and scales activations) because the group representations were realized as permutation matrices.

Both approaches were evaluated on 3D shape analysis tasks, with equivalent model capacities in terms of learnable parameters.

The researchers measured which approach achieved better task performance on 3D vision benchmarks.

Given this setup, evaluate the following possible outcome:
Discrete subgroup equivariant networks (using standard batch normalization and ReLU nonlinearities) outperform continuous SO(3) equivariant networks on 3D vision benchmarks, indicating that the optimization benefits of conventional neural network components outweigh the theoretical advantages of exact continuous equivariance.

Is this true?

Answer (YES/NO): YES